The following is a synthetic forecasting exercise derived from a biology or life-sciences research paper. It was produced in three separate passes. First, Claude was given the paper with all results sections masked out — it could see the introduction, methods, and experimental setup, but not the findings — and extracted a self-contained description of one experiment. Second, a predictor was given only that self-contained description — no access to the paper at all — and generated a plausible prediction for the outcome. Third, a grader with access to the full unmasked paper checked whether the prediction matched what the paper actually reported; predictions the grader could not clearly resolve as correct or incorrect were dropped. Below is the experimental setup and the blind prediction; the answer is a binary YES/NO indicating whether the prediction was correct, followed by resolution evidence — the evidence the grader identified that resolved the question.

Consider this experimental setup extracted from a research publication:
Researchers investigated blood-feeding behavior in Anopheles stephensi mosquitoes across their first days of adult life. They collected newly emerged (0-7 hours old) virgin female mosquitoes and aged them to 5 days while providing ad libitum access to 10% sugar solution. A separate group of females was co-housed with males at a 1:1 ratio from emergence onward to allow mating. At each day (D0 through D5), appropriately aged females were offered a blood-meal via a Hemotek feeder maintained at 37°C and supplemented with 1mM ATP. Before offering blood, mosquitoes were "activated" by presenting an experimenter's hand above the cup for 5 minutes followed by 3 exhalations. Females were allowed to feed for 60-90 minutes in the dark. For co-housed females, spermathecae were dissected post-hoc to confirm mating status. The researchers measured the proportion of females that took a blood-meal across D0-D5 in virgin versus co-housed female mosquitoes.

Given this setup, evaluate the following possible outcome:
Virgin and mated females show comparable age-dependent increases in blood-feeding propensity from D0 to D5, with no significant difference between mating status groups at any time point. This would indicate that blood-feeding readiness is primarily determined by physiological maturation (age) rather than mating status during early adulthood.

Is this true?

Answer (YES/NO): NO